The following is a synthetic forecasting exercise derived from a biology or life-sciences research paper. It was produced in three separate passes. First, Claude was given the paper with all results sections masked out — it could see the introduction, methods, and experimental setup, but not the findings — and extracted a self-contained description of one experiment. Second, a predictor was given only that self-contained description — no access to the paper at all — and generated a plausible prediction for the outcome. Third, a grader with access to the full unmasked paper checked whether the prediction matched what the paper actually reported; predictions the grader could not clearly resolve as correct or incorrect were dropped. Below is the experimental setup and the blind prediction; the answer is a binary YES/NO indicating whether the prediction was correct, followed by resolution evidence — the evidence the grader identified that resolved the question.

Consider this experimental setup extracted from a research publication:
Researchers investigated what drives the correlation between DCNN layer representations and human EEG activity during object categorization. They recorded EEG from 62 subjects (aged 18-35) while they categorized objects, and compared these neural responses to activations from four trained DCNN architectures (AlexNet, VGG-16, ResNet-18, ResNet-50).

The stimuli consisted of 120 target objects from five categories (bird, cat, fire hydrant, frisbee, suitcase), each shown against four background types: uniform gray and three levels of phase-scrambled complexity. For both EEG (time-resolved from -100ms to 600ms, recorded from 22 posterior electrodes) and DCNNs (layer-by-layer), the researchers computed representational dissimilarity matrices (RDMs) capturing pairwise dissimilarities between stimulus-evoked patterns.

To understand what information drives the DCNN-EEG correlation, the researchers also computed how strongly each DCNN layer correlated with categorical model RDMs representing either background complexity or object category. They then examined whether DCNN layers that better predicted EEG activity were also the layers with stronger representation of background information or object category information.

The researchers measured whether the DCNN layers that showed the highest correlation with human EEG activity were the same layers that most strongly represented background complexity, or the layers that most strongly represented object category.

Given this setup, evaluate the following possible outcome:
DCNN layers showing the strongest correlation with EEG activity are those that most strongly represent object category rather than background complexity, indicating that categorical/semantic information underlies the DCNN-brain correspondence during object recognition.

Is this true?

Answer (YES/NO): NO